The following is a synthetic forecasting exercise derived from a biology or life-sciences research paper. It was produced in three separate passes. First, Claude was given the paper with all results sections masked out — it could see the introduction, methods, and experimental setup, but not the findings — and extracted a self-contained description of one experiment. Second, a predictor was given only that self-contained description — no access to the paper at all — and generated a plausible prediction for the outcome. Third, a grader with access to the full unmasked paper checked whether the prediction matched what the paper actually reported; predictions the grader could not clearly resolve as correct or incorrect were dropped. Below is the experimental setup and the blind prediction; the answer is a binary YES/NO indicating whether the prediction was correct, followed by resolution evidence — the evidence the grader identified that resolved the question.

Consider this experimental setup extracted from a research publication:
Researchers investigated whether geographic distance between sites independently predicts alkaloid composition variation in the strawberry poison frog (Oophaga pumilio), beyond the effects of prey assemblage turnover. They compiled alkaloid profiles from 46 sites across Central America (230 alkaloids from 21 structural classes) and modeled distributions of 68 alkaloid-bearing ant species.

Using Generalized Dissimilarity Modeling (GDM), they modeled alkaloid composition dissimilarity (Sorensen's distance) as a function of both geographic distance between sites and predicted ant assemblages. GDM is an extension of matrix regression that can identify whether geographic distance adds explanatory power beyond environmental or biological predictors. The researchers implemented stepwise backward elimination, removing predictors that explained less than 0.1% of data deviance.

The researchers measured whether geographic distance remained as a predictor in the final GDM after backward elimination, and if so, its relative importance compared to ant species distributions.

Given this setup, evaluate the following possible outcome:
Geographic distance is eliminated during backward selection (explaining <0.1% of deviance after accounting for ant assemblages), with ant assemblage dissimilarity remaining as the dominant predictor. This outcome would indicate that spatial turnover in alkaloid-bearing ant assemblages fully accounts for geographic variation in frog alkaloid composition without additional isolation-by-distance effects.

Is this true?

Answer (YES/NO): NO